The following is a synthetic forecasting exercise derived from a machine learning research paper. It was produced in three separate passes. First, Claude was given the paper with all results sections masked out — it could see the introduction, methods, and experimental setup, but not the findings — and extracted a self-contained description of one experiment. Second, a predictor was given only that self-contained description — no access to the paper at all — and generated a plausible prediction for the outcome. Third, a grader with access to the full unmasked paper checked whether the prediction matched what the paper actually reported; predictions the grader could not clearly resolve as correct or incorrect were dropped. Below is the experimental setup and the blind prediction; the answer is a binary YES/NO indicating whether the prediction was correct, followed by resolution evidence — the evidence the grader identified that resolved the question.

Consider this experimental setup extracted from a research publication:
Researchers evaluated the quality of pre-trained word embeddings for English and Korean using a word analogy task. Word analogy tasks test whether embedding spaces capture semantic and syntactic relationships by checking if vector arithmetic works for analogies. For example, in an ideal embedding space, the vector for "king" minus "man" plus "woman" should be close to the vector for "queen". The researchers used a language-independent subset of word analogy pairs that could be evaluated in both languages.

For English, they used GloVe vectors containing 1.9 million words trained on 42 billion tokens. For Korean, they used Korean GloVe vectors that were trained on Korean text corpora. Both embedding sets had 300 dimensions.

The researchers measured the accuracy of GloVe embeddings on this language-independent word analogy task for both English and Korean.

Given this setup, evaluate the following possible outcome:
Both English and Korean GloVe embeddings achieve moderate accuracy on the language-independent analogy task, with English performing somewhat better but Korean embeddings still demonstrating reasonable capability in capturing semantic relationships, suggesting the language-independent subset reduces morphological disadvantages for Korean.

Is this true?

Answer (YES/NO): NO